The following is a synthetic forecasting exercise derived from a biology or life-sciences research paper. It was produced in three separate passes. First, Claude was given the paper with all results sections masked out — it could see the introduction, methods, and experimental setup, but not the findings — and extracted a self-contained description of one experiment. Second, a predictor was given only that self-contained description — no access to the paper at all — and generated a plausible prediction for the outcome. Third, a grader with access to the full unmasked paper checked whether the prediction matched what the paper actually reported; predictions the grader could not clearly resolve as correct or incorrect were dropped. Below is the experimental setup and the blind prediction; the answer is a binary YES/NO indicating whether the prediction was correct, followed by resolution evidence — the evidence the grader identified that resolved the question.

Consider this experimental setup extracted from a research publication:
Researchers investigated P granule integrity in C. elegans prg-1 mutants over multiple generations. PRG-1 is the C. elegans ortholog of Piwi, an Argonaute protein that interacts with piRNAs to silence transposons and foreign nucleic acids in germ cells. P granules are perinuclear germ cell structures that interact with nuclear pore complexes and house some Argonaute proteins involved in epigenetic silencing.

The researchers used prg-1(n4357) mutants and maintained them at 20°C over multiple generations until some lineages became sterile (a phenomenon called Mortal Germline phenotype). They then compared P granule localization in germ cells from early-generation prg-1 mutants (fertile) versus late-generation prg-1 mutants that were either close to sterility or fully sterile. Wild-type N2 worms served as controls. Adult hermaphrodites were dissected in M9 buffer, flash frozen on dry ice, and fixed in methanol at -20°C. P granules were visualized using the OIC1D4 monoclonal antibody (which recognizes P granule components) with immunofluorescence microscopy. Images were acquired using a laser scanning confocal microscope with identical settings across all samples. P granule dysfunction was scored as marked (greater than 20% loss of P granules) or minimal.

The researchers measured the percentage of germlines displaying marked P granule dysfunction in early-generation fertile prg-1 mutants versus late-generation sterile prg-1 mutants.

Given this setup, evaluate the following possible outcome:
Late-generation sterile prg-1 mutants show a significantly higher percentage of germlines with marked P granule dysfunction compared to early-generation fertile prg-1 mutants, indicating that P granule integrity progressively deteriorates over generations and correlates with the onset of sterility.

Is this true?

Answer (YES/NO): YES